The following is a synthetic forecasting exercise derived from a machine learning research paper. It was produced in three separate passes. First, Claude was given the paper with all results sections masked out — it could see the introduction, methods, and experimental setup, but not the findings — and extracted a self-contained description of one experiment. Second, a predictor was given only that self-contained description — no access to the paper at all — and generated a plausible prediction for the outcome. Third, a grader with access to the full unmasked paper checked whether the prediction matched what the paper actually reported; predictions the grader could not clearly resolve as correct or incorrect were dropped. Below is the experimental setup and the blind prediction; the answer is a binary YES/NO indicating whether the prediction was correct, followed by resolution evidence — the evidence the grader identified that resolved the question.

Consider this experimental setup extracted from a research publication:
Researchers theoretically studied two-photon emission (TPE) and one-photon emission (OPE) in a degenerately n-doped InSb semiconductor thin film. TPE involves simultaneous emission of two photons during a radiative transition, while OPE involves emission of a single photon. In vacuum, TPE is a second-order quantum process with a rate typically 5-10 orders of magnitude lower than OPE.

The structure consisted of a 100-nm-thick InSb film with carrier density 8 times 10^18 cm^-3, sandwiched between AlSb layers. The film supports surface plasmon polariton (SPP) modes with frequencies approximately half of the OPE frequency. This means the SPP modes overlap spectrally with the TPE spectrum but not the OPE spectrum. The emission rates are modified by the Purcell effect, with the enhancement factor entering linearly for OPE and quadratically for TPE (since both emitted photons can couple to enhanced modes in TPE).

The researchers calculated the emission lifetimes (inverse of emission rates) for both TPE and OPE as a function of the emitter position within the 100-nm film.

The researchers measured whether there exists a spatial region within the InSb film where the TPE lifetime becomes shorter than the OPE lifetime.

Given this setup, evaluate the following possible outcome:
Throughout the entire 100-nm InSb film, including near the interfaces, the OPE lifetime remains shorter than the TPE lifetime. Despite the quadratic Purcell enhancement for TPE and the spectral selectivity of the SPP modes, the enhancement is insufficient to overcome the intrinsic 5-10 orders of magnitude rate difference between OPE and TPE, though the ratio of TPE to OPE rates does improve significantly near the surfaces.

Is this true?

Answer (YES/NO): NO